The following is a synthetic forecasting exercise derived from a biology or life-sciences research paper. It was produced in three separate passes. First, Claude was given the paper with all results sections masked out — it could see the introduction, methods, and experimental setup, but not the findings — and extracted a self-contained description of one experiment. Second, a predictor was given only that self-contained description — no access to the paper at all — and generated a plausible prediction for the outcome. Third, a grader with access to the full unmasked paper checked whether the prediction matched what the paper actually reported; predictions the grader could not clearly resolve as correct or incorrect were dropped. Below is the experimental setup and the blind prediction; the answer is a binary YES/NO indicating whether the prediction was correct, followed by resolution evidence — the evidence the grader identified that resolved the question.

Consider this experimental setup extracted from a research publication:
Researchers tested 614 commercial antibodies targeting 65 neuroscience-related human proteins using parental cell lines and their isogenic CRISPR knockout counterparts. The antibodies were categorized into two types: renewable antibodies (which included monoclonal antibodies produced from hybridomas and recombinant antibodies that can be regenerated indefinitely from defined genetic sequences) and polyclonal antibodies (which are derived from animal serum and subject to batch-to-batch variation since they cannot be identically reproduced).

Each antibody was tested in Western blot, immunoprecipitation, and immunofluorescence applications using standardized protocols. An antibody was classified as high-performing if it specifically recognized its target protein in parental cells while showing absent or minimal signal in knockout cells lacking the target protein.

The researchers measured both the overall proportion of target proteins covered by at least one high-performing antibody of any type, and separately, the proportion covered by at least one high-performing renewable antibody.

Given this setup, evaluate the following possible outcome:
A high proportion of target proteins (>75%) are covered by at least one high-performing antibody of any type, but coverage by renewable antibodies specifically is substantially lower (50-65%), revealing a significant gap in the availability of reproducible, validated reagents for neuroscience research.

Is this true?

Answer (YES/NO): NO